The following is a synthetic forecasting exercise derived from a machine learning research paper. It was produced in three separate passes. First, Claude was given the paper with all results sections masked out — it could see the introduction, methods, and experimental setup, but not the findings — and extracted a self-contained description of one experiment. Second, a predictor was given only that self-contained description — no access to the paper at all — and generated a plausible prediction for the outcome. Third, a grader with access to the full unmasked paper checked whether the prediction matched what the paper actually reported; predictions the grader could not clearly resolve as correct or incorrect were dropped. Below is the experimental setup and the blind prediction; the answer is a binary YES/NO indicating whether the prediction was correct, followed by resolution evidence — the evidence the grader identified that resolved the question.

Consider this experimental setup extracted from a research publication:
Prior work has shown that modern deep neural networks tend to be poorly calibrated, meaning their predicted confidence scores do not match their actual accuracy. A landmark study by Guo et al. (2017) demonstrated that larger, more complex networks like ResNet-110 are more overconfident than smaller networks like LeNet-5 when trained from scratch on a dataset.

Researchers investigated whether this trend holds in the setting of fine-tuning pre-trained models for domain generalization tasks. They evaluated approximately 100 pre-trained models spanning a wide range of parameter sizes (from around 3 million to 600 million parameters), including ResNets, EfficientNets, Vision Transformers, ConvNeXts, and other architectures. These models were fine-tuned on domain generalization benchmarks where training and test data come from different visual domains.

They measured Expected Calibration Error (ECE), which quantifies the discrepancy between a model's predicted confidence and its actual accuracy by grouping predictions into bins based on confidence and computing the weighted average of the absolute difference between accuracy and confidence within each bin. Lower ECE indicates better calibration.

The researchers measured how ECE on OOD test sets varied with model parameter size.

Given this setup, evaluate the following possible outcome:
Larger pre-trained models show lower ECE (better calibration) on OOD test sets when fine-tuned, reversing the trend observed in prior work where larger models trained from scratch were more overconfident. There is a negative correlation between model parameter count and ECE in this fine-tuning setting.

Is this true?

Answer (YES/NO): YES